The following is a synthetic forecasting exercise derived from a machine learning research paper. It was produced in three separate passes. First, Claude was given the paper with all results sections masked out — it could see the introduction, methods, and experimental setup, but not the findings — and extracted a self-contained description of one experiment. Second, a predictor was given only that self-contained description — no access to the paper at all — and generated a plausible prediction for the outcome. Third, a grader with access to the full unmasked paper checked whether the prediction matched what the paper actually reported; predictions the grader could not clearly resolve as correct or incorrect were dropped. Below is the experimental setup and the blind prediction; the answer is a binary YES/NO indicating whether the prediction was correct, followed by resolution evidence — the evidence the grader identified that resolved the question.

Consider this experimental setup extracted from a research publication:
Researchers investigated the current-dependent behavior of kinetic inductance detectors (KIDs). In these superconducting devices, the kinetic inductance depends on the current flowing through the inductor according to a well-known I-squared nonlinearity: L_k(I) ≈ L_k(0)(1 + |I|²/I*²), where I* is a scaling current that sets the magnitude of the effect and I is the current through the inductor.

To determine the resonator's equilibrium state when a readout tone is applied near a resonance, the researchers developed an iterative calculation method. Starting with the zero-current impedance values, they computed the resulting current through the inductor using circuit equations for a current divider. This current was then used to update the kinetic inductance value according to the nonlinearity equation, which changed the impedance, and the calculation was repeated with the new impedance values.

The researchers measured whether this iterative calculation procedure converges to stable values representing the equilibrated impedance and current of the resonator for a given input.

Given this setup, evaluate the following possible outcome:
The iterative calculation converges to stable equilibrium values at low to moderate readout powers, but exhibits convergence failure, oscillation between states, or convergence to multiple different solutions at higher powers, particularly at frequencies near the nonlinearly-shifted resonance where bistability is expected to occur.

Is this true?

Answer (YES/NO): NO